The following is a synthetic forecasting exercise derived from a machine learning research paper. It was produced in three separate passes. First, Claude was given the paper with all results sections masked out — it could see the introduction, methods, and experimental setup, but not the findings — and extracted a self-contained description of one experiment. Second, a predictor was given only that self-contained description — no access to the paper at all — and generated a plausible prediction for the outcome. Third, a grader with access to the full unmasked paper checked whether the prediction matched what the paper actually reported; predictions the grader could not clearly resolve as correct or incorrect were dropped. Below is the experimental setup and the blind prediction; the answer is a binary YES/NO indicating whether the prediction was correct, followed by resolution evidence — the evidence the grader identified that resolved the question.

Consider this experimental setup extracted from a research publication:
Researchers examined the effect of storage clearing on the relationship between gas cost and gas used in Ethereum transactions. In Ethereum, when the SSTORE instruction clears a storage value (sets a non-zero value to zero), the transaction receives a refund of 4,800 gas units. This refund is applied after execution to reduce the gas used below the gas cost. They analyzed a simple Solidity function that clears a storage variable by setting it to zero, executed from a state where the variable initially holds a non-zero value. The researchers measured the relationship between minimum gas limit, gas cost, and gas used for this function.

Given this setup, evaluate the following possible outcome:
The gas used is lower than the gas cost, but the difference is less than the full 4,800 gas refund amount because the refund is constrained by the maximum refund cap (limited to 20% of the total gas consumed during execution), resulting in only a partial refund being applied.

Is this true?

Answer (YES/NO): NO